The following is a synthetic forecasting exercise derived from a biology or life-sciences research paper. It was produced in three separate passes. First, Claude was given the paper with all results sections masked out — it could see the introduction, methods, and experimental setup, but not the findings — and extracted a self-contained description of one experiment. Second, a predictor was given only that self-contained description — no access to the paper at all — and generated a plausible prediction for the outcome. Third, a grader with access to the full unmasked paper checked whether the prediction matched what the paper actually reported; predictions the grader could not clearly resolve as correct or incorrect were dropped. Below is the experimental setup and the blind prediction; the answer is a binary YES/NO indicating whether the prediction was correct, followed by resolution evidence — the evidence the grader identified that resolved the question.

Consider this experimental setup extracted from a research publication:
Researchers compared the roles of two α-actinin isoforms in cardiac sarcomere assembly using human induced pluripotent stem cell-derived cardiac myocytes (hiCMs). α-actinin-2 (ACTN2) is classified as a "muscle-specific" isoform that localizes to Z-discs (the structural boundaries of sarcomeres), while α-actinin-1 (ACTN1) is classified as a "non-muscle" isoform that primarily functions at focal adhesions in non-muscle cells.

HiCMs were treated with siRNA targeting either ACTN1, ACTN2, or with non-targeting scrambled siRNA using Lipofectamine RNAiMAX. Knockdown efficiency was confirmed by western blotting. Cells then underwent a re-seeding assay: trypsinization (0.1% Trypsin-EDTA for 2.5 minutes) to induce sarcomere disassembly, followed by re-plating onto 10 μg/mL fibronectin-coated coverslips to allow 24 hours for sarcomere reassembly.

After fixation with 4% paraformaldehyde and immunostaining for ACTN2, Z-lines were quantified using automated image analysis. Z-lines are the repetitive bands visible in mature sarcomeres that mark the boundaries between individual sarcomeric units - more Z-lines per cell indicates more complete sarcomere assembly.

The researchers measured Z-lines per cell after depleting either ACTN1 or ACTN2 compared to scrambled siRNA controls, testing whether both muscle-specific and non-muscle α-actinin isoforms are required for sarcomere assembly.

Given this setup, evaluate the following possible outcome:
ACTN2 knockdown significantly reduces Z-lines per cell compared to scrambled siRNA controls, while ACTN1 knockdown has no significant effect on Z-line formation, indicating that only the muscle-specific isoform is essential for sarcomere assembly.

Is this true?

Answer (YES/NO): NO